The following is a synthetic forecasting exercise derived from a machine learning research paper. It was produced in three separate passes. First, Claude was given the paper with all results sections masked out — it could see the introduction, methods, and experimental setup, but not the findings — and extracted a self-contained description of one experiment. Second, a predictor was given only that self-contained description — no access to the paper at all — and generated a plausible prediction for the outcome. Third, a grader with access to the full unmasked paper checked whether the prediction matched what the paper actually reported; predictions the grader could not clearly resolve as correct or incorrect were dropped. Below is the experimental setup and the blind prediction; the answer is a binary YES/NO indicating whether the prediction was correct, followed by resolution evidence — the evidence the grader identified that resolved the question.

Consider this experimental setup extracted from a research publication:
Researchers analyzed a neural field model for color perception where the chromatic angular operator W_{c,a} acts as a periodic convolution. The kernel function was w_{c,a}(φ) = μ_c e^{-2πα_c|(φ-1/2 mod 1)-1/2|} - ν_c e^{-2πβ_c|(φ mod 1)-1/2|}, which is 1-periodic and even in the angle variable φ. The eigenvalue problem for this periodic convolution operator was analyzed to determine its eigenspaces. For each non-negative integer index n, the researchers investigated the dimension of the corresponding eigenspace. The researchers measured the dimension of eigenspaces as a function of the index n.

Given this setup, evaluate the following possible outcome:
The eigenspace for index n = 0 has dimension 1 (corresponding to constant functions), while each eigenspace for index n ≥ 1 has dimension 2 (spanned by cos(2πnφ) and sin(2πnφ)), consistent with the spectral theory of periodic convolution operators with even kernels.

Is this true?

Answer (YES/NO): YES